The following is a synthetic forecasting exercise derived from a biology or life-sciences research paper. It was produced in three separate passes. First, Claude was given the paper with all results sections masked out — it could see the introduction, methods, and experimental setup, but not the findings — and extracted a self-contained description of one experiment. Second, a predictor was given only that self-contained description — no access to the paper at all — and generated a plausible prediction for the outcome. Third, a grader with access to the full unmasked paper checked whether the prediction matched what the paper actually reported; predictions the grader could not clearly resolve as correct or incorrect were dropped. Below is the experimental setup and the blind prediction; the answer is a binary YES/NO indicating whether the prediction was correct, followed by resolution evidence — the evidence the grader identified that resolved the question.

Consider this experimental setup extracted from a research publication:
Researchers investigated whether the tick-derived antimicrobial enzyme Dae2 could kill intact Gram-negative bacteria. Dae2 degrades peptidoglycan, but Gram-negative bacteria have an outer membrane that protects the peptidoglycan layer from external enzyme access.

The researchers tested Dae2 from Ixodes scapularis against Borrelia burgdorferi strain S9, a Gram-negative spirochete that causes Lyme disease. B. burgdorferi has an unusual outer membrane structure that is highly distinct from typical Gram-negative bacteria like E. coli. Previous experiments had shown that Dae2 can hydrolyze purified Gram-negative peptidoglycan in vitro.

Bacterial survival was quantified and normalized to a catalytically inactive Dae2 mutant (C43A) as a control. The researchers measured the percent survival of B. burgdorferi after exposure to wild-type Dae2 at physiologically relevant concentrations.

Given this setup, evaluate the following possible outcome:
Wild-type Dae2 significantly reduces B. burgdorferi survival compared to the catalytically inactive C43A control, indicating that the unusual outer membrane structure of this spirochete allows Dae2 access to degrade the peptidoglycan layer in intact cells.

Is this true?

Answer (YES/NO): NO